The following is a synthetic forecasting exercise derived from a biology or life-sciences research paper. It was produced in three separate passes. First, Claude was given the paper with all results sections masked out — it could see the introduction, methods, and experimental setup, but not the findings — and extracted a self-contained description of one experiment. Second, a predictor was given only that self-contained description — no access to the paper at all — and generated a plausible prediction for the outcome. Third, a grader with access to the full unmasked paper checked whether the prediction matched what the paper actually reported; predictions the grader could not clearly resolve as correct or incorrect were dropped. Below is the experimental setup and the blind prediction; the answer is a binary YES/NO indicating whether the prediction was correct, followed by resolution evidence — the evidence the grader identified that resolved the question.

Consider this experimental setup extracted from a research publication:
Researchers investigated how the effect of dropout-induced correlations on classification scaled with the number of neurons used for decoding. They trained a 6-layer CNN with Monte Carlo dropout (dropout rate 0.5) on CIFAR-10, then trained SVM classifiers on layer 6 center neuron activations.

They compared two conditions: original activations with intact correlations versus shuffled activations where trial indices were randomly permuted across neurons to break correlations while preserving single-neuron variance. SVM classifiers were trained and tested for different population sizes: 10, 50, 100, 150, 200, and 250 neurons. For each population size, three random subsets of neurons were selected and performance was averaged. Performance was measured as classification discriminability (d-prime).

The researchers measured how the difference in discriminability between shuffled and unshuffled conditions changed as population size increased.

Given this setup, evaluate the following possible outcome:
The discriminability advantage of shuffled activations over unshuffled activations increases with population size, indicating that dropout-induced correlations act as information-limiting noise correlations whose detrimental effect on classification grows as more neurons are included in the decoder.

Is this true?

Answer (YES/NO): YES